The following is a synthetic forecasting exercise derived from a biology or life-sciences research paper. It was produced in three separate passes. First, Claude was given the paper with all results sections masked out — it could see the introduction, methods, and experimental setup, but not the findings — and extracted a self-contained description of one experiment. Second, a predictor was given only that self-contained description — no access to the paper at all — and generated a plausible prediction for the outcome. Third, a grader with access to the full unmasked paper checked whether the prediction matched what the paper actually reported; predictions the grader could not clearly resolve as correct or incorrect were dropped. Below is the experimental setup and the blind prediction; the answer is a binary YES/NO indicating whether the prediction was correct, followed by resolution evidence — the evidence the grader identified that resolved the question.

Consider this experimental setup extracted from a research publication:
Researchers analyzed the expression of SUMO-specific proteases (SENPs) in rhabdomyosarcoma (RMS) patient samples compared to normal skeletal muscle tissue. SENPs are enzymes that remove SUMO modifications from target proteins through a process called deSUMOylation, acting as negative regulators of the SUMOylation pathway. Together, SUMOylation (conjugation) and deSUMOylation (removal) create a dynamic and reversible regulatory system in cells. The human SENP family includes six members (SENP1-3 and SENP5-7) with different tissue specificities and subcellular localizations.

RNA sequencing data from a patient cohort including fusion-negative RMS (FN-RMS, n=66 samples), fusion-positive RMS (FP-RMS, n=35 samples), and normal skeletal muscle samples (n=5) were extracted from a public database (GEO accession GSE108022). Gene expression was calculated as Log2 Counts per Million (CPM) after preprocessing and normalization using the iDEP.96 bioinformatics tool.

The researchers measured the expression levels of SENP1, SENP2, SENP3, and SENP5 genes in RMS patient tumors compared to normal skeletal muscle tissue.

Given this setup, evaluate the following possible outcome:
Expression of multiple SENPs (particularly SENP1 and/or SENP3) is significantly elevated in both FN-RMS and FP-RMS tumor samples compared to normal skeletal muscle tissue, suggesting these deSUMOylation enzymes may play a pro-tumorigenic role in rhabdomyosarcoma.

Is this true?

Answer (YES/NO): YES